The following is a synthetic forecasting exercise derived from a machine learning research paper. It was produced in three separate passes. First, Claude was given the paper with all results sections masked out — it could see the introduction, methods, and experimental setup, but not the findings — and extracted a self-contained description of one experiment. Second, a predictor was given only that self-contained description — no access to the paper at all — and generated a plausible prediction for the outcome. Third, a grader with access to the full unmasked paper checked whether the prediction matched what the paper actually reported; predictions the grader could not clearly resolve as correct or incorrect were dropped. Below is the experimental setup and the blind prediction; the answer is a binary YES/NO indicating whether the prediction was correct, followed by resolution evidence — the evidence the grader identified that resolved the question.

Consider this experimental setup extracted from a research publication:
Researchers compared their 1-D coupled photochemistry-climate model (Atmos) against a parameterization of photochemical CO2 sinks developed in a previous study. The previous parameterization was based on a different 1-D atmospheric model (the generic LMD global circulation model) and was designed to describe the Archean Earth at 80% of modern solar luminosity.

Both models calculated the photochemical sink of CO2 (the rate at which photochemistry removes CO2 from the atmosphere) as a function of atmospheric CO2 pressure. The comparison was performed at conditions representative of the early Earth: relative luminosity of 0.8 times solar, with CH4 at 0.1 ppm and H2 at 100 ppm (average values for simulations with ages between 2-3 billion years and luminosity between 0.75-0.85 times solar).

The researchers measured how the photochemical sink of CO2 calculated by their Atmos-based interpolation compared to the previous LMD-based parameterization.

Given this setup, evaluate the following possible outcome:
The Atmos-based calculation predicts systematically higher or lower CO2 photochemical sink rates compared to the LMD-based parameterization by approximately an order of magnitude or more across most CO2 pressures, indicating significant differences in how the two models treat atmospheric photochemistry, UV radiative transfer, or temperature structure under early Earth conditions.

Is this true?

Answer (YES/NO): NO